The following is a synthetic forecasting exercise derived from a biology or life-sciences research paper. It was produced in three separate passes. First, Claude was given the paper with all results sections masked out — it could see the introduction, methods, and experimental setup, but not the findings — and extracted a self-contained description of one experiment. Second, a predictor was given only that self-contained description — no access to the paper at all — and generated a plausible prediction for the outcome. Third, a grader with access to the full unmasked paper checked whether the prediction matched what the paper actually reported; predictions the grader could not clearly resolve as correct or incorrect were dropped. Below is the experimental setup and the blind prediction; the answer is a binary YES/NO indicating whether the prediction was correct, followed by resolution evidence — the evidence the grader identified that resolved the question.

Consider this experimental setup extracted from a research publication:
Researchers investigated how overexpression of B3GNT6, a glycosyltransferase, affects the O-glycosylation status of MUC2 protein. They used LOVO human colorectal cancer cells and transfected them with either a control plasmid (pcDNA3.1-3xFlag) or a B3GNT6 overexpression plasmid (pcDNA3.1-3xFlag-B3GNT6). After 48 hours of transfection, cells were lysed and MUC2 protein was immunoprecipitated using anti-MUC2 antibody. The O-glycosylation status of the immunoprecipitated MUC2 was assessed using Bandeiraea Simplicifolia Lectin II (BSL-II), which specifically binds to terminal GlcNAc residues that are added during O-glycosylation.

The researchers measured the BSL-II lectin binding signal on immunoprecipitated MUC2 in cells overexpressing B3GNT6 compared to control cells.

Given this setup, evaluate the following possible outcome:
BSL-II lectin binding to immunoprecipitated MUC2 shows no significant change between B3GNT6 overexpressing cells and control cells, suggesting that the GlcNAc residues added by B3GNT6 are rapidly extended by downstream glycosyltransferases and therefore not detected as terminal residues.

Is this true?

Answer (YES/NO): NO